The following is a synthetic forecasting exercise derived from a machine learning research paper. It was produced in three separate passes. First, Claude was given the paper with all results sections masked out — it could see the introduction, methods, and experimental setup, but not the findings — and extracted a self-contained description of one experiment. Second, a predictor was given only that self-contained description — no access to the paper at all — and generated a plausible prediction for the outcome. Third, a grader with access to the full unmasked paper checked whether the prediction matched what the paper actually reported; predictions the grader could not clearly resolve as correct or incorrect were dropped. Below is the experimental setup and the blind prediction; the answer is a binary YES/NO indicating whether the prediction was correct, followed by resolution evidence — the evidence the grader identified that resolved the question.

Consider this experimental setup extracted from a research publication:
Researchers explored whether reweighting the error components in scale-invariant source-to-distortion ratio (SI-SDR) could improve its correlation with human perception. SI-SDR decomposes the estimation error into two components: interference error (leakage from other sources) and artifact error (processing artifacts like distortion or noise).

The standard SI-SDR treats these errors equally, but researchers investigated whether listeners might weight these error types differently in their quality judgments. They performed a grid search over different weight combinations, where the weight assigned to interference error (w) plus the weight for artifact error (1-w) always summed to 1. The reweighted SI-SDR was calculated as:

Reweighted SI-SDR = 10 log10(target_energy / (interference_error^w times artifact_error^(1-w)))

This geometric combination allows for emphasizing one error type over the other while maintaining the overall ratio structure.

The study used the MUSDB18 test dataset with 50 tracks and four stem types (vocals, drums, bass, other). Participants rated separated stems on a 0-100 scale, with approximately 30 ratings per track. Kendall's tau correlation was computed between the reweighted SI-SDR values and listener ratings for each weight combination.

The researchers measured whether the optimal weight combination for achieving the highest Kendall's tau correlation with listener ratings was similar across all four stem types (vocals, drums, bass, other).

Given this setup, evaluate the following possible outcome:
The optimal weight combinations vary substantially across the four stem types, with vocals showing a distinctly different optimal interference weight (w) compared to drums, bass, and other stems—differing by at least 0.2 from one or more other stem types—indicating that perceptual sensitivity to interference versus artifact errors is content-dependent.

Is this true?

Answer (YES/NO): NO